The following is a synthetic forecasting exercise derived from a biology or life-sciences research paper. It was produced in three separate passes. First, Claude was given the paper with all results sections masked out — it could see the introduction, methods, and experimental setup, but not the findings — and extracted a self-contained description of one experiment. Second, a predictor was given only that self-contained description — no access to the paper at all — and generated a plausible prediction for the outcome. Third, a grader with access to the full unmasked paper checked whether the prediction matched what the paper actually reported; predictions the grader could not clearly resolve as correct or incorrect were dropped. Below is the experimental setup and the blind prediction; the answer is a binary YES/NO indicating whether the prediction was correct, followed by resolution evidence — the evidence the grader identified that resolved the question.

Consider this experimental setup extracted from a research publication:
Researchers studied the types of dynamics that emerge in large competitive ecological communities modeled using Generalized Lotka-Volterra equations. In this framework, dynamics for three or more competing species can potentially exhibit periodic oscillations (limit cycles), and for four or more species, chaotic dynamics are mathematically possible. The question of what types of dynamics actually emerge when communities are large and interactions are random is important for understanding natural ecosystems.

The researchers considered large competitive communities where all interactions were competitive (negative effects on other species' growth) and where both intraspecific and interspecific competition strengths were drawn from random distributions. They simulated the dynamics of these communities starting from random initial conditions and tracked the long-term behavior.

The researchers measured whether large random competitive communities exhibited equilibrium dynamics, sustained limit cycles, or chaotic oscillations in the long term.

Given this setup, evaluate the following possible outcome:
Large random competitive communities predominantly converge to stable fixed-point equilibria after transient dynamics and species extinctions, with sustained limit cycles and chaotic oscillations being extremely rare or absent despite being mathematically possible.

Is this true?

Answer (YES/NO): YES